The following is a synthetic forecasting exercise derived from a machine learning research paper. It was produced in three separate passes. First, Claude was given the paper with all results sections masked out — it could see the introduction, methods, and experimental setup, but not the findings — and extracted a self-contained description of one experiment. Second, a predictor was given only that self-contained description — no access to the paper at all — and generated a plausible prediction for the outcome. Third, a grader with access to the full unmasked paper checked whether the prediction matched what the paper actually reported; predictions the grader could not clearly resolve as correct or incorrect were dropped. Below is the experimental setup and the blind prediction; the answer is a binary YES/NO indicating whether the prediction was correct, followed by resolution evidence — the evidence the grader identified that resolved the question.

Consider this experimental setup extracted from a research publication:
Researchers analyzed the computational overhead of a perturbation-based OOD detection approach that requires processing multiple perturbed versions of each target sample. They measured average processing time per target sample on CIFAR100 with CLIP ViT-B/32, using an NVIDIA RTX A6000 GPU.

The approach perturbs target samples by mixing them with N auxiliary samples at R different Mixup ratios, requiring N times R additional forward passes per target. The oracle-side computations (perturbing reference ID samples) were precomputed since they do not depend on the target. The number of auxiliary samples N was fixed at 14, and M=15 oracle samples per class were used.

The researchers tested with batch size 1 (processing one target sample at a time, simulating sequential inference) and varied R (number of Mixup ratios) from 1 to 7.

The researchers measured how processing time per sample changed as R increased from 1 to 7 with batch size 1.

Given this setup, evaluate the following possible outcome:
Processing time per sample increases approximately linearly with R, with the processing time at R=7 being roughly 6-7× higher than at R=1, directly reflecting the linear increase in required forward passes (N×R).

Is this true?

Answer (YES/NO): NO